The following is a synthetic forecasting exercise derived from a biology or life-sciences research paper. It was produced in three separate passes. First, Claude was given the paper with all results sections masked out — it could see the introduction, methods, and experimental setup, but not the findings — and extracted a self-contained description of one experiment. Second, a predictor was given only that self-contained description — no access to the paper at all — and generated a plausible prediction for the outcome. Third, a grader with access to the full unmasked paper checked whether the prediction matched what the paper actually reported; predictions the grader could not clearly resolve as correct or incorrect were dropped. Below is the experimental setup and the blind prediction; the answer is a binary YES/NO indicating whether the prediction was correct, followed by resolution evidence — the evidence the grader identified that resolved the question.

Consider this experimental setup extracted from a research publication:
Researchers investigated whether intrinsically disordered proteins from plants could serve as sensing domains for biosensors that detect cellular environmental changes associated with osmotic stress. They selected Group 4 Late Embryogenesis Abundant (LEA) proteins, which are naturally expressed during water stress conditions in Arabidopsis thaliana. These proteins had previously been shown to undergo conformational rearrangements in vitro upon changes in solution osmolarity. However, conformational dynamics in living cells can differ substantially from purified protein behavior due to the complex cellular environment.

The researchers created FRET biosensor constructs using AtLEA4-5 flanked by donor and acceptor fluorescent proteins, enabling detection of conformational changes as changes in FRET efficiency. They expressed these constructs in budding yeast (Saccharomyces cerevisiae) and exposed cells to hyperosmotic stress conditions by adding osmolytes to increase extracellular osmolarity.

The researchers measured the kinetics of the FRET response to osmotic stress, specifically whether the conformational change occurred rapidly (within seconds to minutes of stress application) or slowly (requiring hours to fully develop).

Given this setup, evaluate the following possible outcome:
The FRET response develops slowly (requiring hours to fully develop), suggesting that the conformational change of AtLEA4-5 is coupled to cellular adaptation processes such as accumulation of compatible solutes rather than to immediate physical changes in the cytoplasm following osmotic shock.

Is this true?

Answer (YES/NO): NO